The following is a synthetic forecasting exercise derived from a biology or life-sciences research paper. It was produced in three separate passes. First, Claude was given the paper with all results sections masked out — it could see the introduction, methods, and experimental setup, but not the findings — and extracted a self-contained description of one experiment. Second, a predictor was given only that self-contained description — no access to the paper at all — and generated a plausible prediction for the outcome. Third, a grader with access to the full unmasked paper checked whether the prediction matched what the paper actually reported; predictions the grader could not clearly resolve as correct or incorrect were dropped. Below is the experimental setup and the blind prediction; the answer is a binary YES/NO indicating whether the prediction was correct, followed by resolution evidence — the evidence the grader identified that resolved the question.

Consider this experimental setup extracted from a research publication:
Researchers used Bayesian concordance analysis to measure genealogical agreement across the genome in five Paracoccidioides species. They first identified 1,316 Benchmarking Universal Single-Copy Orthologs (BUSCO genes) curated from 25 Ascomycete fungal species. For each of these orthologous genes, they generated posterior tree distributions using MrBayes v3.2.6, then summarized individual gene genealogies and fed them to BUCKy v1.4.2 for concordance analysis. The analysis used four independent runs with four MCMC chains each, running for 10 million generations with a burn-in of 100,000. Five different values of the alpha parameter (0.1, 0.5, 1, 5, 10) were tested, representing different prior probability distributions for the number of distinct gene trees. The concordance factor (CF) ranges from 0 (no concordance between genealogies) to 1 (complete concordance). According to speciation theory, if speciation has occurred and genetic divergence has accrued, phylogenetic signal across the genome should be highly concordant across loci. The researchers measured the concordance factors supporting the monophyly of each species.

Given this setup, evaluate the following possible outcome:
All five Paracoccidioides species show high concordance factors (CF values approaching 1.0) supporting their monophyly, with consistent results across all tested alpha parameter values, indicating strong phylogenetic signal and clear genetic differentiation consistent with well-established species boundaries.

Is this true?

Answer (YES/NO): NO